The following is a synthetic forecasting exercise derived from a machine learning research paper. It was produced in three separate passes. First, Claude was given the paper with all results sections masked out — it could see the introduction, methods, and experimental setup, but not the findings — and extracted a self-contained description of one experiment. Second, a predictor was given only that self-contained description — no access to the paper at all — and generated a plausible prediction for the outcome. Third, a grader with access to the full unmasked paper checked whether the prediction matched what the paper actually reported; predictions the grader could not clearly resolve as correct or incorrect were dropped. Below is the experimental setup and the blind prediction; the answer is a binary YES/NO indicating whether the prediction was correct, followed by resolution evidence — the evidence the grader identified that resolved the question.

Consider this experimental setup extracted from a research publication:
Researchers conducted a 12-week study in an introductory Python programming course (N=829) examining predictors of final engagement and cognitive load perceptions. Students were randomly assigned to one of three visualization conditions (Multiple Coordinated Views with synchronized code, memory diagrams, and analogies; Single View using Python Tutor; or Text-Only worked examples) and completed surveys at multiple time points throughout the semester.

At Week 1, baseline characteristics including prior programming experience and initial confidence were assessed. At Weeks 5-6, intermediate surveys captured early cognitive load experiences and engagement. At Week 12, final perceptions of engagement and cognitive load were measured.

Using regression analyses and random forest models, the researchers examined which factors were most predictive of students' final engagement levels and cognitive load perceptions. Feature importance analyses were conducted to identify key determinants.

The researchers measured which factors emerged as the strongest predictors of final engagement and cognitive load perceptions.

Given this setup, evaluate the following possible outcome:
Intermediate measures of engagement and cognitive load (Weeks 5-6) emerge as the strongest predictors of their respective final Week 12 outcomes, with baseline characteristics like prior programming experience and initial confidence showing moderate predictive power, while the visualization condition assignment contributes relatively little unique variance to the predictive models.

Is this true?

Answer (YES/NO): NO